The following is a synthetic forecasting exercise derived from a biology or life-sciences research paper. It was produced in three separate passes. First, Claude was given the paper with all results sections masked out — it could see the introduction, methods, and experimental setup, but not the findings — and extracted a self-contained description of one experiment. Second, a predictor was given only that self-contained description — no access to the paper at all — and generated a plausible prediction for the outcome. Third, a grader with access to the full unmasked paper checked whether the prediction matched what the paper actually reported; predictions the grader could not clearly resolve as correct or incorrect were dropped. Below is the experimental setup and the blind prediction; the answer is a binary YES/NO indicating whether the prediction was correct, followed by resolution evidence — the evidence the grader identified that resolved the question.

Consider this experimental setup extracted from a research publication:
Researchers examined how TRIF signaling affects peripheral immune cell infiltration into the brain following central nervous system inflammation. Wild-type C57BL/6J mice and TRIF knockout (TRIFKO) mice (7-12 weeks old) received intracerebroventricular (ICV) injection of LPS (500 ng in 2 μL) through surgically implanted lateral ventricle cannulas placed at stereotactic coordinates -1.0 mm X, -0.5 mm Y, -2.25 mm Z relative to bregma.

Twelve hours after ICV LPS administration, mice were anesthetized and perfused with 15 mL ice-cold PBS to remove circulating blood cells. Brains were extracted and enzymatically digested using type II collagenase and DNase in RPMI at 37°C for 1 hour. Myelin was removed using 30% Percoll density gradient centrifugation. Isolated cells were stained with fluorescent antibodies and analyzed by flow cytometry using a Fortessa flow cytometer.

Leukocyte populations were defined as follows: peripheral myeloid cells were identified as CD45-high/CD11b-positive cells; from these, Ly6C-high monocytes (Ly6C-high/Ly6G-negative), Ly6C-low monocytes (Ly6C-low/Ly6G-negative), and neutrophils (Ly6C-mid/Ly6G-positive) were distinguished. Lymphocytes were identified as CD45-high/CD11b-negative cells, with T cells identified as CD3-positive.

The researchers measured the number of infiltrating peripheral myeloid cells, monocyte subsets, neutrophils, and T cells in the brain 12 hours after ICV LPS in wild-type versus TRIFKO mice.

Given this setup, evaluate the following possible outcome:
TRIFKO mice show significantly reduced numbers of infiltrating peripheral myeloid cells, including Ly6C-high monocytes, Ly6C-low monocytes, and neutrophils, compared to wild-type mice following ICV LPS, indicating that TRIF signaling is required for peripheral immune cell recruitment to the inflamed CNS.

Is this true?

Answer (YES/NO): NO